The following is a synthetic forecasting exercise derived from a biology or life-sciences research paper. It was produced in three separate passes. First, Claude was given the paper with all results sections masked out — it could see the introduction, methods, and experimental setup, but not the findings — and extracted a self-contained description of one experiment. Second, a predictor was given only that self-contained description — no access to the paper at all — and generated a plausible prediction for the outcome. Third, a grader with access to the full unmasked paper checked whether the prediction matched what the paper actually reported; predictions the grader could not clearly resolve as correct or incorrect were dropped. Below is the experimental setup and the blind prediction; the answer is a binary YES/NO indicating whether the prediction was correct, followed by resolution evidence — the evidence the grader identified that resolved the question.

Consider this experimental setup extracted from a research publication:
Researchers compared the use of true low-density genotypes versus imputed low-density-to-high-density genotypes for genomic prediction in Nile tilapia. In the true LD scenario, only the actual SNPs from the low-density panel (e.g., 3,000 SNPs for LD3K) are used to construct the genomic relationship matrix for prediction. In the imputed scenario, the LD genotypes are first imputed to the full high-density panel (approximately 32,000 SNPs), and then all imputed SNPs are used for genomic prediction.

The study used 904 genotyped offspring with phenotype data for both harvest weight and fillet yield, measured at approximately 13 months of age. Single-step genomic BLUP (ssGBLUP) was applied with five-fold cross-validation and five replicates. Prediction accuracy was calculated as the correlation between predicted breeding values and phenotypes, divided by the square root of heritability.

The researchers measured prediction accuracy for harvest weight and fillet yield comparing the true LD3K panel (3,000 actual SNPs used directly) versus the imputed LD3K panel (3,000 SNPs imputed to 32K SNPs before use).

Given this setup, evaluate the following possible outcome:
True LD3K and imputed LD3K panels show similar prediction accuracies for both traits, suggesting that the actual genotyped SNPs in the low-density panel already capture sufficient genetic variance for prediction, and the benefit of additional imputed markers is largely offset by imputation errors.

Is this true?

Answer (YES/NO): NO